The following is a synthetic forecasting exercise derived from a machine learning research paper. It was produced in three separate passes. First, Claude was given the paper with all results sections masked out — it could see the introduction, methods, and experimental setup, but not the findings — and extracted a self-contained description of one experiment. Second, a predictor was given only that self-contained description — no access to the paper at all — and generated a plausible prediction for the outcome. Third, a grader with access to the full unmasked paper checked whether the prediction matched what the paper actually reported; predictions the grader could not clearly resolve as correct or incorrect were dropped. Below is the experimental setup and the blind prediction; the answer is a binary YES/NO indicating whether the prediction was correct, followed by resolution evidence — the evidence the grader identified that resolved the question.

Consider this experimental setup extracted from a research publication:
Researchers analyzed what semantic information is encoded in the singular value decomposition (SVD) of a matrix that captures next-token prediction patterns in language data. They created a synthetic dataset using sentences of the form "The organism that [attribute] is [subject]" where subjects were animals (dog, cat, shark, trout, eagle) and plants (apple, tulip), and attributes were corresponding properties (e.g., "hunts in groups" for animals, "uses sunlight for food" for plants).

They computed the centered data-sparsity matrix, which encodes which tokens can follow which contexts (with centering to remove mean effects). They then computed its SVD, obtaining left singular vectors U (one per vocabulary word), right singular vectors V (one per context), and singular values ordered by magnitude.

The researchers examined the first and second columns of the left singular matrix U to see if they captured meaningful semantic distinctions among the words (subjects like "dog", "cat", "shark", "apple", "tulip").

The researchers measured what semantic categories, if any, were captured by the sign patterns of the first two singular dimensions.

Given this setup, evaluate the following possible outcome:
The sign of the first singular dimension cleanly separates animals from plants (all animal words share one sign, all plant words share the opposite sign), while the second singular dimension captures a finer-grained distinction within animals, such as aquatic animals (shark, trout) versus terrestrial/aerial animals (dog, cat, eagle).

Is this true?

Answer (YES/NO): NO